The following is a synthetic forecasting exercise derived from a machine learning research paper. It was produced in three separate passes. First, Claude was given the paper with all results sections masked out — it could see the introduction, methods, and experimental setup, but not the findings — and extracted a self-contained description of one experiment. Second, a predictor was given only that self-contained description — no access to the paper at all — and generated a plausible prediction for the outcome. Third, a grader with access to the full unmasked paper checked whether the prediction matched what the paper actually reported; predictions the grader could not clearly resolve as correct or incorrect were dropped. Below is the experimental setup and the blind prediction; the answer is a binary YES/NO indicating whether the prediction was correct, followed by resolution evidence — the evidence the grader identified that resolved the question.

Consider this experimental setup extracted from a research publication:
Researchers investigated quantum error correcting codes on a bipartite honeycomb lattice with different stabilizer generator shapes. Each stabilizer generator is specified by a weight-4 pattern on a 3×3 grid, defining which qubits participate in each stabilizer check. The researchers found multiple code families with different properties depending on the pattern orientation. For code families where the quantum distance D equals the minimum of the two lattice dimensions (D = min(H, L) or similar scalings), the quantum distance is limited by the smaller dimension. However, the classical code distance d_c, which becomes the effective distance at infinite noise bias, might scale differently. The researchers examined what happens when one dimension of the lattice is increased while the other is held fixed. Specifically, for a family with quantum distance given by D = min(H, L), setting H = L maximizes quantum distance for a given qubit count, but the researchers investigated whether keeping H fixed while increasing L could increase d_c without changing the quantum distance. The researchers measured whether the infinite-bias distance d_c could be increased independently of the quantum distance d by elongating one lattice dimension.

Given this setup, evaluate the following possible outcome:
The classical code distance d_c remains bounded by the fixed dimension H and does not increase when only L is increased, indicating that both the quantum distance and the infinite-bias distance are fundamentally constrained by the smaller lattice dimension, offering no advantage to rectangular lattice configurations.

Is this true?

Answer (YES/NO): NO